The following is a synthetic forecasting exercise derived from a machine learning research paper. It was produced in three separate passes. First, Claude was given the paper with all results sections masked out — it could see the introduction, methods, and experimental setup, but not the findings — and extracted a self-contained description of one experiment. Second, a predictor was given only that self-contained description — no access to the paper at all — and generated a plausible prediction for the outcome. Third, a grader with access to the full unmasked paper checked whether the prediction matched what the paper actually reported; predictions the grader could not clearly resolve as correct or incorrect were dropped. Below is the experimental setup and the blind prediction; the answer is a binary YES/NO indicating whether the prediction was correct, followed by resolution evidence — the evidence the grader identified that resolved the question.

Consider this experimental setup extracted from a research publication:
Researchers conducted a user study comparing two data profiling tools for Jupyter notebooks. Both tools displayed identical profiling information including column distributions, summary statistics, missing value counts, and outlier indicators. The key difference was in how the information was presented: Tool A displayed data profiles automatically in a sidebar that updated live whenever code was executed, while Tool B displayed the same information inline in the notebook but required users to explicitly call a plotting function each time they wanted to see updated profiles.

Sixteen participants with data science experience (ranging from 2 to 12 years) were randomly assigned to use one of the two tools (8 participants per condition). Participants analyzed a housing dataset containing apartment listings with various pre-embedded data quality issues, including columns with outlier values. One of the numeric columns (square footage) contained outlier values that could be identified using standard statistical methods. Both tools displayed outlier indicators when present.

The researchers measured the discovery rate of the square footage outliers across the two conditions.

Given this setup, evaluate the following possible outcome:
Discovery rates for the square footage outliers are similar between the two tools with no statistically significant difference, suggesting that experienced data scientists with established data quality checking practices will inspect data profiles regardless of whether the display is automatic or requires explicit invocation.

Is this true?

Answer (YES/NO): NO